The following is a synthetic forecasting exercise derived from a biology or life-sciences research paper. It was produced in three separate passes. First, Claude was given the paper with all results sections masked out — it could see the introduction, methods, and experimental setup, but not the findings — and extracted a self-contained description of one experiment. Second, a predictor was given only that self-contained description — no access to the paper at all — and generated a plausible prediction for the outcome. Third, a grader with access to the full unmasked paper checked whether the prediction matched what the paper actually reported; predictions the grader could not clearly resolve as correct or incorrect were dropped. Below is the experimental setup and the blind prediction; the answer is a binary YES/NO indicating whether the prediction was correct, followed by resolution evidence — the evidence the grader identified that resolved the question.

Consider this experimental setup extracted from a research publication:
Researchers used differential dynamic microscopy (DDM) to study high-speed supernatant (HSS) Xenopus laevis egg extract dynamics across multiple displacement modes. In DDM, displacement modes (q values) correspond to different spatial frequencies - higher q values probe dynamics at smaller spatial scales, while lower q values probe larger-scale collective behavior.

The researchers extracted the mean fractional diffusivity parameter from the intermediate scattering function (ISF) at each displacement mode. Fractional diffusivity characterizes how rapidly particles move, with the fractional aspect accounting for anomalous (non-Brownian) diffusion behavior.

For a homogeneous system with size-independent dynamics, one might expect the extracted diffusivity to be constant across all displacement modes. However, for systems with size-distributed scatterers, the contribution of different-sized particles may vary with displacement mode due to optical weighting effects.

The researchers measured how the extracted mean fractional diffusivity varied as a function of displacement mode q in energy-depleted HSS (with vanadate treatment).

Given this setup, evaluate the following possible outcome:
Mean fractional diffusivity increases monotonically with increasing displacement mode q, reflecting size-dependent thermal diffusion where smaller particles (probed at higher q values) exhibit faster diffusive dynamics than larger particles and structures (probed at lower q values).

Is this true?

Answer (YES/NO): YES